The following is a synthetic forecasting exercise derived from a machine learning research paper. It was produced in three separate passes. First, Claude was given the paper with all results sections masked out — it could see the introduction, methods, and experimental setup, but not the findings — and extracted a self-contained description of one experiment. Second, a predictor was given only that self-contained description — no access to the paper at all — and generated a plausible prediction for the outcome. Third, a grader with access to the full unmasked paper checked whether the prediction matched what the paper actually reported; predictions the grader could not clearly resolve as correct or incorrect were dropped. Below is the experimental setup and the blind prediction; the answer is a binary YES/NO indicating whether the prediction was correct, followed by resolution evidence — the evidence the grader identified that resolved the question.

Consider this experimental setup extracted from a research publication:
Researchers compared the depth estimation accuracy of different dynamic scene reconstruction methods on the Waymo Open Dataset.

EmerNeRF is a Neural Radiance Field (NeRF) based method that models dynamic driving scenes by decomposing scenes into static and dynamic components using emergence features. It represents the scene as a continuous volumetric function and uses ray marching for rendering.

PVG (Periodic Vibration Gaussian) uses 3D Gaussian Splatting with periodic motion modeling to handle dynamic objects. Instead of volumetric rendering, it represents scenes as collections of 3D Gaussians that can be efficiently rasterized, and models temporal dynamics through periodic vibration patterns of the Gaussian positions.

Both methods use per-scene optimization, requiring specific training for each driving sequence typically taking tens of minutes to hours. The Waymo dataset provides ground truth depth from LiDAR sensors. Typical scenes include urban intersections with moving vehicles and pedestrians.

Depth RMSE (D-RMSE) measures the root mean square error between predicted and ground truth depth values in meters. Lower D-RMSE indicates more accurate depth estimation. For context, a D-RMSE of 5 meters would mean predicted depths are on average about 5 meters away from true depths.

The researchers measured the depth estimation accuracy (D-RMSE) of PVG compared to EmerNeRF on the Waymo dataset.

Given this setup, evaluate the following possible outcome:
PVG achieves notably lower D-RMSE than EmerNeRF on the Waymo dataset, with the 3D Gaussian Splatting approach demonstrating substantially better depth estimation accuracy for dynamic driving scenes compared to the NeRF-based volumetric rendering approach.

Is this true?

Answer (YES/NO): YES